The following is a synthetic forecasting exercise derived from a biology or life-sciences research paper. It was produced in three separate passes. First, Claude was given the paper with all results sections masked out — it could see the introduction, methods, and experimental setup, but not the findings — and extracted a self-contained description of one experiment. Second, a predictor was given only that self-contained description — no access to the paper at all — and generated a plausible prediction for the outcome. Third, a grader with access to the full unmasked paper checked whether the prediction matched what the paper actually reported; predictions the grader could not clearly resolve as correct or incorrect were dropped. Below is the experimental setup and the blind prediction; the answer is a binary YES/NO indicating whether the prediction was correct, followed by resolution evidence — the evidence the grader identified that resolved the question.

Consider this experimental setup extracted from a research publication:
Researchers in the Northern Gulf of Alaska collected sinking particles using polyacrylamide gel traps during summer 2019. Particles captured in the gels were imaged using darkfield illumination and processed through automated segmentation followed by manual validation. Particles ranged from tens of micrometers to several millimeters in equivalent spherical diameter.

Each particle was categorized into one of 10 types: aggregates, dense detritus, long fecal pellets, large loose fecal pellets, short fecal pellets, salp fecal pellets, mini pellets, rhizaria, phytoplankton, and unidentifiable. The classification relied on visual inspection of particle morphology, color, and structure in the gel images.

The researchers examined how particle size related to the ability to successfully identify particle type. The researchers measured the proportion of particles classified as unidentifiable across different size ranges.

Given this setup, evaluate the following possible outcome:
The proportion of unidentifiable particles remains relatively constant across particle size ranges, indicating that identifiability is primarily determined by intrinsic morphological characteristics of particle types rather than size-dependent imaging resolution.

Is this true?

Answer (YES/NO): NO